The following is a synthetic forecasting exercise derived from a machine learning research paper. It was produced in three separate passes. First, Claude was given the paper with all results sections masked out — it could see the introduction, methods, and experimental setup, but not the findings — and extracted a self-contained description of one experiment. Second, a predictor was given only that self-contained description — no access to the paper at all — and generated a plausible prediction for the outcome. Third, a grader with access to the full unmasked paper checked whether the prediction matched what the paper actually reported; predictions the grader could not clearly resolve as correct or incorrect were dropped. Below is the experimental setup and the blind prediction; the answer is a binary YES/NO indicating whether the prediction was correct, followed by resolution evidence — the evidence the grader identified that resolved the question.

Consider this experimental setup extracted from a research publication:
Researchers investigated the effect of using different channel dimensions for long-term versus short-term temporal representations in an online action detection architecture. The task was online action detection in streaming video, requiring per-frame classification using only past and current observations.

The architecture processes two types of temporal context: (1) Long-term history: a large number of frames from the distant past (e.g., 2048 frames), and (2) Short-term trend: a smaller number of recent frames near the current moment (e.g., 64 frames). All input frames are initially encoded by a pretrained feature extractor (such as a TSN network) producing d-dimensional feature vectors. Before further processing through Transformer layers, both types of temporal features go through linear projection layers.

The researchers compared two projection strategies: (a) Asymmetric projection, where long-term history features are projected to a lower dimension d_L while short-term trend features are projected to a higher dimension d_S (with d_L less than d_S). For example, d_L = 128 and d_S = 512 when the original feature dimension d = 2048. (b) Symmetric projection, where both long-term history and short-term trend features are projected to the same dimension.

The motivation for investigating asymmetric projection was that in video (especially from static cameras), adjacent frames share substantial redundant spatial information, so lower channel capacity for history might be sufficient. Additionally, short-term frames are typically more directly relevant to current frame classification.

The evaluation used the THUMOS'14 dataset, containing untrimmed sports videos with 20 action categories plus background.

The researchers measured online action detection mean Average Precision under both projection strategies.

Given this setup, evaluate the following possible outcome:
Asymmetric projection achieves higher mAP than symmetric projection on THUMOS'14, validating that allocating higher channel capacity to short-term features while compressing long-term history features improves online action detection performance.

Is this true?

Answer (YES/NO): YES